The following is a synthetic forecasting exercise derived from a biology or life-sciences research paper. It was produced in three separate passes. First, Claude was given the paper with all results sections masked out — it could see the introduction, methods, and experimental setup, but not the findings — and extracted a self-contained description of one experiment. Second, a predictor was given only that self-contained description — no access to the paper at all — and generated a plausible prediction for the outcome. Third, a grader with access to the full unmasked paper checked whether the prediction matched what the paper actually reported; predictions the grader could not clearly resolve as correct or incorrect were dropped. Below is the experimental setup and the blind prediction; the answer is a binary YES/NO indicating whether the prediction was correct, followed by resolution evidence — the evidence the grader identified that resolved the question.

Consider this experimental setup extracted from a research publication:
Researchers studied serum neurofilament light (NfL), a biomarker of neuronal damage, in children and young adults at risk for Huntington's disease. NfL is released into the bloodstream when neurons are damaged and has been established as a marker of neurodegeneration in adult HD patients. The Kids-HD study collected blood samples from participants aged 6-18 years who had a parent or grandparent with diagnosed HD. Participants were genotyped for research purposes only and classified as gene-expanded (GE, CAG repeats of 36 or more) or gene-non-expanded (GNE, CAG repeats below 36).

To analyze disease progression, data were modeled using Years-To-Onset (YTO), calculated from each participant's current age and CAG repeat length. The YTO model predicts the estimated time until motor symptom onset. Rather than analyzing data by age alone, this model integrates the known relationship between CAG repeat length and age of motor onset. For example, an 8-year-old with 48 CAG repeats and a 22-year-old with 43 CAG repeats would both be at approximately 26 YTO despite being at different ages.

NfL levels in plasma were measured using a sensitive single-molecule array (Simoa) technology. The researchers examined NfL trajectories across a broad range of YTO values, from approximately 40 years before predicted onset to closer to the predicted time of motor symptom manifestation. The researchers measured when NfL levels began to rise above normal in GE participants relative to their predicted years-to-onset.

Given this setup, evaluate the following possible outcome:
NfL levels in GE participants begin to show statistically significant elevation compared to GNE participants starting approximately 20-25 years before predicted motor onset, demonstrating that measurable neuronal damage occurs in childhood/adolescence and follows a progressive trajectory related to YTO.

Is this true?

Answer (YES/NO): YES